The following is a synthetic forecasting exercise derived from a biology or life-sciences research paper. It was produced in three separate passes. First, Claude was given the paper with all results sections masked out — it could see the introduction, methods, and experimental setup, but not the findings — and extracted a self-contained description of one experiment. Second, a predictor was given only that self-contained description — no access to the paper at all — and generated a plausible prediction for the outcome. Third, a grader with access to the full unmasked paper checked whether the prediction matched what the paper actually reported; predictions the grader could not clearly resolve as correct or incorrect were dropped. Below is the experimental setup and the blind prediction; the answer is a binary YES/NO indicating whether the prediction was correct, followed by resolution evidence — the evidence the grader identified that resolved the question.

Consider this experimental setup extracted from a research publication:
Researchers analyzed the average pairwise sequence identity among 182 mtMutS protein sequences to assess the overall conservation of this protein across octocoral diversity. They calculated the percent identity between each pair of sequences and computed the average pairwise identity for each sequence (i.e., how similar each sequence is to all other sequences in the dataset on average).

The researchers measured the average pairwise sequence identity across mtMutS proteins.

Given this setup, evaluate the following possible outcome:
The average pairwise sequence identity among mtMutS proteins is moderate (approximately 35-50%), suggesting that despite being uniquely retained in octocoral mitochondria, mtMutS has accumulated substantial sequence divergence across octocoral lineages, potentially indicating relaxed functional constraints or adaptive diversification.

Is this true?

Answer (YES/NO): NO